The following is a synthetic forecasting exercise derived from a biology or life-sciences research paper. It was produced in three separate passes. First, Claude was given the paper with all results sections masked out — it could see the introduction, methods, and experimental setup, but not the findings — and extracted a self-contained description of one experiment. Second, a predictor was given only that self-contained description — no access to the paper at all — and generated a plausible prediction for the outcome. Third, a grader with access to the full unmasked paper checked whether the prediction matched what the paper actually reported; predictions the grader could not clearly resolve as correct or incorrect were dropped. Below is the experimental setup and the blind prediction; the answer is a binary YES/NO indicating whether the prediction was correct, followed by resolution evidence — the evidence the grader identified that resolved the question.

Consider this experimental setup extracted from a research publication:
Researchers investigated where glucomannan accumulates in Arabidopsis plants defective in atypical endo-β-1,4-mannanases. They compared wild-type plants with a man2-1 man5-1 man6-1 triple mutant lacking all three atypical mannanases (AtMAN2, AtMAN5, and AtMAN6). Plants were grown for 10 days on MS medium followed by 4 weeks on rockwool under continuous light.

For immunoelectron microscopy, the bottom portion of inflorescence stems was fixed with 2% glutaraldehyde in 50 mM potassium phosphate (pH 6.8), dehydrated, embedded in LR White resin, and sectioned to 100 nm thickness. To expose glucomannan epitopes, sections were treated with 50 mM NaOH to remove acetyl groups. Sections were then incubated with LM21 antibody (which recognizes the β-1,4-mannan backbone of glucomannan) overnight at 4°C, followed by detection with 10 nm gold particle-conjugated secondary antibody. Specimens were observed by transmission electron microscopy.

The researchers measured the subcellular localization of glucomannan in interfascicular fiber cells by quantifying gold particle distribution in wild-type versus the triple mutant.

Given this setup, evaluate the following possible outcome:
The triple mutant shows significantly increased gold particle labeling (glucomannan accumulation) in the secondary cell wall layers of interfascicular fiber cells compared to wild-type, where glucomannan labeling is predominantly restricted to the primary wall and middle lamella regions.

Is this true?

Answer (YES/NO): NO